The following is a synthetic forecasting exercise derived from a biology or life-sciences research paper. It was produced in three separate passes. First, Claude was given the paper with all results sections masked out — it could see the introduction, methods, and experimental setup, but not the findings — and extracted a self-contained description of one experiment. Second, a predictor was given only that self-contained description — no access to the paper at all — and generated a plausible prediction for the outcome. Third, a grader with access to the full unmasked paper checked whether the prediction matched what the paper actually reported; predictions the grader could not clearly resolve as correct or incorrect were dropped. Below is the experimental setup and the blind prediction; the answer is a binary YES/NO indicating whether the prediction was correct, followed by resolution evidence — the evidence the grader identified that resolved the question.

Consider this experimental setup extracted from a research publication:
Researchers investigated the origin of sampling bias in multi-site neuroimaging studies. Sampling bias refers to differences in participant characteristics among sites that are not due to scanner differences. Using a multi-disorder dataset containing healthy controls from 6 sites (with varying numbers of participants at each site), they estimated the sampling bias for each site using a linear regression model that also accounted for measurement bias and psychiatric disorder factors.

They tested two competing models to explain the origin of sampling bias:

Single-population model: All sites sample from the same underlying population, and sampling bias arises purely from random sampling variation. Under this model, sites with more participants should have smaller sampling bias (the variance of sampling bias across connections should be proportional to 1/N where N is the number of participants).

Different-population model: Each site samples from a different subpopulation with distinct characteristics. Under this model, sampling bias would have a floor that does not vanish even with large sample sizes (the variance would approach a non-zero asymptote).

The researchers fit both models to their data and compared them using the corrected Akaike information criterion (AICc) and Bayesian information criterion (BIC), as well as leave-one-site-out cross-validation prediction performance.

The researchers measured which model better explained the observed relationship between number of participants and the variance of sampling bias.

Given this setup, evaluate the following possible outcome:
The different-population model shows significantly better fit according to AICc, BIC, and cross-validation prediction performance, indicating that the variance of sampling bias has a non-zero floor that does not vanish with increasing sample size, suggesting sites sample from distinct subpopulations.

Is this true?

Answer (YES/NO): YES